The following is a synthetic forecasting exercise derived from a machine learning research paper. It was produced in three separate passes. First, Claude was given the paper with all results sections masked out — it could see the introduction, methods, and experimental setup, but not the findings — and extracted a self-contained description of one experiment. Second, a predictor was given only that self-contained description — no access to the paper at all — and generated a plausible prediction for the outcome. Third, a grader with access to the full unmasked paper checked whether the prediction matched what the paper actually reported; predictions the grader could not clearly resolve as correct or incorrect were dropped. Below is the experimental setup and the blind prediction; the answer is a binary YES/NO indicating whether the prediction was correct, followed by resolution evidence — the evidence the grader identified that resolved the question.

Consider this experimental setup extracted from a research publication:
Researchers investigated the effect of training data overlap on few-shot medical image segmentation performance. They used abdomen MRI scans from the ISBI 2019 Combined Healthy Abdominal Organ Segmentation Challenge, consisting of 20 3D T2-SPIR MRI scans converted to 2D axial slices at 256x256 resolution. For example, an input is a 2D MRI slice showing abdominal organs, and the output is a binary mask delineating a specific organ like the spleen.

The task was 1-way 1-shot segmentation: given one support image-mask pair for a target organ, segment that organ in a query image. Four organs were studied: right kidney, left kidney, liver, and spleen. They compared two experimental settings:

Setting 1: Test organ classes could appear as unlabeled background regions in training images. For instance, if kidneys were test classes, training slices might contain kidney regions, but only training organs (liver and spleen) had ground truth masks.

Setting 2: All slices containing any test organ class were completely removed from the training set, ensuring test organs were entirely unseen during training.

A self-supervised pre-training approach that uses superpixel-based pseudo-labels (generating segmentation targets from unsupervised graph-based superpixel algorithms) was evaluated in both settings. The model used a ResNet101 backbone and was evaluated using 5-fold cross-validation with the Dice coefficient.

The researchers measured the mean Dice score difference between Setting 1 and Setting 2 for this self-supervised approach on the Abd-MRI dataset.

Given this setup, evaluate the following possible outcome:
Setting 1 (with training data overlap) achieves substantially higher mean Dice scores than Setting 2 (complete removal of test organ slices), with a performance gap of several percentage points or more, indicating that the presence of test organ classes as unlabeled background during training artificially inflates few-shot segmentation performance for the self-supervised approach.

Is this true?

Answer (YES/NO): YES